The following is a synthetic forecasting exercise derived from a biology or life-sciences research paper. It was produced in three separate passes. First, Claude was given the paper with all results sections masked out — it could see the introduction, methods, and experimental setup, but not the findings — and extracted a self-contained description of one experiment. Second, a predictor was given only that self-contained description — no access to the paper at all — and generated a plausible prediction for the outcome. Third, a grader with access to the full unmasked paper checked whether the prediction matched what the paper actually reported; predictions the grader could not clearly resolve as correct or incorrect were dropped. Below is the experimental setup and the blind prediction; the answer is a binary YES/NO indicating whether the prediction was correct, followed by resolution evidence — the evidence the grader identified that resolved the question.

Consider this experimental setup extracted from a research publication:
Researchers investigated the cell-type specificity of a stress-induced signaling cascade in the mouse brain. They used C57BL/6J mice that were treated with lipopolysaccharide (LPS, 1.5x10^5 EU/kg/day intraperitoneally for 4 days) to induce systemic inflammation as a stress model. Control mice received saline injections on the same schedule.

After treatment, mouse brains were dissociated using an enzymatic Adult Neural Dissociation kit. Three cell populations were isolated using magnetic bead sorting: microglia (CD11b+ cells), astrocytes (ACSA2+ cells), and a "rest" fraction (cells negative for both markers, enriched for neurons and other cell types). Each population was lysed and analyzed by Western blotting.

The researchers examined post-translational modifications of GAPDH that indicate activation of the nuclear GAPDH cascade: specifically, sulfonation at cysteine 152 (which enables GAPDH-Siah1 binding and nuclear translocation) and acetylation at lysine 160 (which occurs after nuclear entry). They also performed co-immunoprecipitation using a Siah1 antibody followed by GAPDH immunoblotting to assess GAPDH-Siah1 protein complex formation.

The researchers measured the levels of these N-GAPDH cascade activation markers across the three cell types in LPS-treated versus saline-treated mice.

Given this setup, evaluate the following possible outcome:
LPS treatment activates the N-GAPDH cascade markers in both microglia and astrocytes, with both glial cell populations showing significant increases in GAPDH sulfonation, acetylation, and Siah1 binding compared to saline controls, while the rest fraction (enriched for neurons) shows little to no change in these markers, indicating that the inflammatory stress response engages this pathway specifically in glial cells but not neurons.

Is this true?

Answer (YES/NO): NO